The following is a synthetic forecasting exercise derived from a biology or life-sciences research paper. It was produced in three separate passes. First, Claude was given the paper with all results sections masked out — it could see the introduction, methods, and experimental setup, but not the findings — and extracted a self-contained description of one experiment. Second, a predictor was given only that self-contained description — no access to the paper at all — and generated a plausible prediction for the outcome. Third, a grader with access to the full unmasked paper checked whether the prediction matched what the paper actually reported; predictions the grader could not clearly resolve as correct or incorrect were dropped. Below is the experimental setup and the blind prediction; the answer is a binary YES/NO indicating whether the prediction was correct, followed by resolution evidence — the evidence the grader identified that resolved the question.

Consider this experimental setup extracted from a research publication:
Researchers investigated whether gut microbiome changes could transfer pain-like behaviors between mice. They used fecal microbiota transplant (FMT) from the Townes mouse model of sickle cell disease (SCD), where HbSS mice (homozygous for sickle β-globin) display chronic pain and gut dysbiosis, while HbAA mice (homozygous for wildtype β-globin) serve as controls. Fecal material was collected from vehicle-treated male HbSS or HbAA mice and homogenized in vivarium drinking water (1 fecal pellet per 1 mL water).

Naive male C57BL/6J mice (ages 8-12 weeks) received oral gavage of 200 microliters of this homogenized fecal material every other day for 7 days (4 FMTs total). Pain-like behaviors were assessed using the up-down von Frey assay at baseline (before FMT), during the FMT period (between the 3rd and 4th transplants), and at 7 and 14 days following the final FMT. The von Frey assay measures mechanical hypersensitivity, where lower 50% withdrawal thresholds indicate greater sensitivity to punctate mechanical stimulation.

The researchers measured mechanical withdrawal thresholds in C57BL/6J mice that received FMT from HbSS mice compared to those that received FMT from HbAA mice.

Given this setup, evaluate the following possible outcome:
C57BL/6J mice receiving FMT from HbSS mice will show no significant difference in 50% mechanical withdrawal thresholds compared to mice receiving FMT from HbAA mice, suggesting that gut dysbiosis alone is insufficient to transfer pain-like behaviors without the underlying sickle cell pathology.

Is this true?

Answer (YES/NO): NO